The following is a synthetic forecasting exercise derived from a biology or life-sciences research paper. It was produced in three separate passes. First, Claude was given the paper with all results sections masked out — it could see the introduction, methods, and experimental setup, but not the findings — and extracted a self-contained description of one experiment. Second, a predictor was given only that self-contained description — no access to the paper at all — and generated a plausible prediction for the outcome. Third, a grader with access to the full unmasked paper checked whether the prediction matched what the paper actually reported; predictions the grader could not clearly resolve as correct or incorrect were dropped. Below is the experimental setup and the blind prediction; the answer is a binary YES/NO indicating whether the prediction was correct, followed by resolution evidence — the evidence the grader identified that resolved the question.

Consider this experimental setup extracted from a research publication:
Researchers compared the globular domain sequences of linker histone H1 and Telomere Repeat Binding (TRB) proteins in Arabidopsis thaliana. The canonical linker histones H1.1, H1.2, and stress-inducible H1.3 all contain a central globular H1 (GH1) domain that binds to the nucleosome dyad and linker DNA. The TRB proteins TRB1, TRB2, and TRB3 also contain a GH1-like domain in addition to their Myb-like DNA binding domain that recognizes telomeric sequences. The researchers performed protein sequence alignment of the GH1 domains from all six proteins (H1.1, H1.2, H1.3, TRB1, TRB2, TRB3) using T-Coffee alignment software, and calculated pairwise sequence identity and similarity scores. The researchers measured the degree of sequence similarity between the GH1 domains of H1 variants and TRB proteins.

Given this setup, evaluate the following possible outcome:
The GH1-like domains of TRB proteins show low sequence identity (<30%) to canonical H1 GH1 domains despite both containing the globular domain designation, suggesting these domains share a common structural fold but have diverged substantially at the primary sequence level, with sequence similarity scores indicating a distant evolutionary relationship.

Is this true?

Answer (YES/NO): YES